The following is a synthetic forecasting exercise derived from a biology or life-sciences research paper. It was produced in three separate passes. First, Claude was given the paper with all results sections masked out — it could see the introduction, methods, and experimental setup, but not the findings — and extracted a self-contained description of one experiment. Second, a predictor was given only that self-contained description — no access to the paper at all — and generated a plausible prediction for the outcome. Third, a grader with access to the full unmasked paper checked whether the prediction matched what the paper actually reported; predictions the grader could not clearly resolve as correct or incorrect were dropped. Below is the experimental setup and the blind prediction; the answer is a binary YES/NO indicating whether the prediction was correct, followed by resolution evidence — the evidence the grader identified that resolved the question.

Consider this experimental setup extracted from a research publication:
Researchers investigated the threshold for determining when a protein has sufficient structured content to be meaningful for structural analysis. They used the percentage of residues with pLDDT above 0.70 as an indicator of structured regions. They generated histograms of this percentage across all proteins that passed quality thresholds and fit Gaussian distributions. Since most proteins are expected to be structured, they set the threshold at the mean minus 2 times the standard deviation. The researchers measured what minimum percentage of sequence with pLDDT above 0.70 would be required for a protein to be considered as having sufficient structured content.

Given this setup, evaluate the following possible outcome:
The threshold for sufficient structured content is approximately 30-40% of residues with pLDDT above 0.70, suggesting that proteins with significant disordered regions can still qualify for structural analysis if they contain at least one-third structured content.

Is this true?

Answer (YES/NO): YES